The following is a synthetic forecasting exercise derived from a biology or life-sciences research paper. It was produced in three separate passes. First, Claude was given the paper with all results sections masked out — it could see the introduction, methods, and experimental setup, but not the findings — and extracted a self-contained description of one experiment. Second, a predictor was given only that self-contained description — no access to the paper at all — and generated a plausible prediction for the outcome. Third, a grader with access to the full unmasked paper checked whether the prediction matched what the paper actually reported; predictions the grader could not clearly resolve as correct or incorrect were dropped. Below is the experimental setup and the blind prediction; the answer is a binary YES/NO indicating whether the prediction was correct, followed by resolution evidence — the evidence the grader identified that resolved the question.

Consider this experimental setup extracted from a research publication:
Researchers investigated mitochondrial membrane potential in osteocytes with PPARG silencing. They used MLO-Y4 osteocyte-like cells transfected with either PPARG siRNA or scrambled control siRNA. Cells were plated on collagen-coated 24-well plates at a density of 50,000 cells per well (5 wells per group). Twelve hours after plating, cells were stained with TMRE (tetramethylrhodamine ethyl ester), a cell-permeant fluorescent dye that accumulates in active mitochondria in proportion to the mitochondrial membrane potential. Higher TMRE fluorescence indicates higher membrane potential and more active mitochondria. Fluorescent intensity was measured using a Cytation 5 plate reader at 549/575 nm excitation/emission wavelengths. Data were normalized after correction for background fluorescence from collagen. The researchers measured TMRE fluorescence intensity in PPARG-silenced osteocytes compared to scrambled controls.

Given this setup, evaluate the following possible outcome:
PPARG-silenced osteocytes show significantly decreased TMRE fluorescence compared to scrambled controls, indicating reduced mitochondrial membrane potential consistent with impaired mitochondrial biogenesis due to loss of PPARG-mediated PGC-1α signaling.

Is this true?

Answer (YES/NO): NO